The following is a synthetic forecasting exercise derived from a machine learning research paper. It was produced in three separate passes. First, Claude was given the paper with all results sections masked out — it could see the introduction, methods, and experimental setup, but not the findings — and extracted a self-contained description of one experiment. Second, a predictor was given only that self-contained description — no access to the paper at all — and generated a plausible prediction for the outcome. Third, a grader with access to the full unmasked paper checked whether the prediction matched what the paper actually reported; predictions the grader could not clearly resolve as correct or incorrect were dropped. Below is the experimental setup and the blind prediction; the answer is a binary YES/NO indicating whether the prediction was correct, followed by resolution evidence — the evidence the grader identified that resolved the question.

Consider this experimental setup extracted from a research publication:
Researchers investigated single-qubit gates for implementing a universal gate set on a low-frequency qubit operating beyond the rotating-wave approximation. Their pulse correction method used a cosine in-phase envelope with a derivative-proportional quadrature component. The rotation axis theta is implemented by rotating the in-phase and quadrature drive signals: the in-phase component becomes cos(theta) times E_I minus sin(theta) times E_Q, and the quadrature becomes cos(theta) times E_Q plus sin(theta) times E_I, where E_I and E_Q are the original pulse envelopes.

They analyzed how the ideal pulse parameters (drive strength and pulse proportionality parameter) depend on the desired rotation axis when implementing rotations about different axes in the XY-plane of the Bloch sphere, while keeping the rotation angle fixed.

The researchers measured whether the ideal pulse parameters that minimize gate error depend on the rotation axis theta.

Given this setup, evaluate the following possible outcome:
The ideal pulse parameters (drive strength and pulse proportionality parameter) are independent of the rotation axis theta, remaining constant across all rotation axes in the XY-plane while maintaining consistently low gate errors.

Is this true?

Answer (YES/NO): YES